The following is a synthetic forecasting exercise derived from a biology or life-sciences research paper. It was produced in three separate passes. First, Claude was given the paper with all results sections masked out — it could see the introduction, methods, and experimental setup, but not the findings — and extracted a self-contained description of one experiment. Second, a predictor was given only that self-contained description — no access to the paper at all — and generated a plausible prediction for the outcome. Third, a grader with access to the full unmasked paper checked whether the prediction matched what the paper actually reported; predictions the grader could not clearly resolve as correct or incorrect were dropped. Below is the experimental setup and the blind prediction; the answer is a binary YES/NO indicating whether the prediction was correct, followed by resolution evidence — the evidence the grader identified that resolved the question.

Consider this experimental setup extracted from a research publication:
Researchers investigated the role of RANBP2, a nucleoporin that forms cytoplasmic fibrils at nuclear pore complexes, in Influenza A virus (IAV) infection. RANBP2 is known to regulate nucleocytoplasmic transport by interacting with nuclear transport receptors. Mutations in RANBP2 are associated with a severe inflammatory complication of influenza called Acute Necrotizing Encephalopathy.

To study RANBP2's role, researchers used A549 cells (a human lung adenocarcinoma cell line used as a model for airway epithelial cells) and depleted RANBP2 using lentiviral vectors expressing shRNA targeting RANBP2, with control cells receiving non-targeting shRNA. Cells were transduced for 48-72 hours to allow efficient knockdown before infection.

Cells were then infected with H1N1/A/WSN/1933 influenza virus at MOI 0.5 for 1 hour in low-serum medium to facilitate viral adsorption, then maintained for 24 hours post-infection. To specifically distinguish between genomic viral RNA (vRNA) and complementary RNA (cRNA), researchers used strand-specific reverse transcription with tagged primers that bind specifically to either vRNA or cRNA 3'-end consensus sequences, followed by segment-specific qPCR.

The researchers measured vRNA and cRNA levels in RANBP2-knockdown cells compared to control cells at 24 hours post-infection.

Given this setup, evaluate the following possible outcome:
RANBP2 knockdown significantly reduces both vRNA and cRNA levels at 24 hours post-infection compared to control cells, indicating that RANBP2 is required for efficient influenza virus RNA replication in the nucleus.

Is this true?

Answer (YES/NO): NO